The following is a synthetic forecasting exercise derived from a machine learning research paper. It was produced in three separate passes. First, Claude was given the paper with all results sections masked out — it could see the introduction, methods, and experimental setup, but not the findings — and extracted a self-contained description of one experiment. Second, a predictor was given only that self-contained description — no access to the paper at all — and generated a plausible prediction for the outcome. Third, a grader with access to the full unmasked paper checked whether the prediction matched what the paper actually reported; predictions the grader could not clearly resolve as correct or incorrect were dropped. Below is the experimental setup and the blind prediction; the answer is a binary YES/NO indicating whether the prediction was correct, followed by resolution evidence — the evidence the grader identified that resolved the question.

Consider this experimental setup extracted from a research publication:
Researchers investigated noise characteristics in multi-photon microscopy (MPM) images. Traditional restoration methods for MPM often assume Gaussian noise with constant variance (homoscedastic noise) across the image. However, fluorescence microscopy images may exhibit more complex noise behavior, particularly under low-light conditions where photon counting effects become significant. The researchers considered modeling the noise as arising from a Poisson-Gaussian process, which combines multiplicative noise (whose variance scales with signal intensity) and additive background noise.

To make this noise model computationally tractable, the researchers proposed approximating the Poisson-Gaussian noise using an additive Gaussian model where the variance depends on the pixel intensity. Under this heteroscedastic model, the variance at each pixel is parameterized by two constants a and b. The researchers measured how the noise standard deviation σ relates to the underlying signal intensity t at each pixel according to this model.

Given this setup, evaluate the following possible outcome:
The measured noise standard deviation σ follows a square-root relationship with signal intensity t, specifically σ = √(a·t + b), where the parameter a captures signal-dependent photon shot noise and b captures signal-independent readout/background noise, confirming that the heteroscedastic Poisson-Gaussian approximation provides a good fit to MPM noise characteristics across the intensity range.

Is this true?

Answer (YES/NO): YES